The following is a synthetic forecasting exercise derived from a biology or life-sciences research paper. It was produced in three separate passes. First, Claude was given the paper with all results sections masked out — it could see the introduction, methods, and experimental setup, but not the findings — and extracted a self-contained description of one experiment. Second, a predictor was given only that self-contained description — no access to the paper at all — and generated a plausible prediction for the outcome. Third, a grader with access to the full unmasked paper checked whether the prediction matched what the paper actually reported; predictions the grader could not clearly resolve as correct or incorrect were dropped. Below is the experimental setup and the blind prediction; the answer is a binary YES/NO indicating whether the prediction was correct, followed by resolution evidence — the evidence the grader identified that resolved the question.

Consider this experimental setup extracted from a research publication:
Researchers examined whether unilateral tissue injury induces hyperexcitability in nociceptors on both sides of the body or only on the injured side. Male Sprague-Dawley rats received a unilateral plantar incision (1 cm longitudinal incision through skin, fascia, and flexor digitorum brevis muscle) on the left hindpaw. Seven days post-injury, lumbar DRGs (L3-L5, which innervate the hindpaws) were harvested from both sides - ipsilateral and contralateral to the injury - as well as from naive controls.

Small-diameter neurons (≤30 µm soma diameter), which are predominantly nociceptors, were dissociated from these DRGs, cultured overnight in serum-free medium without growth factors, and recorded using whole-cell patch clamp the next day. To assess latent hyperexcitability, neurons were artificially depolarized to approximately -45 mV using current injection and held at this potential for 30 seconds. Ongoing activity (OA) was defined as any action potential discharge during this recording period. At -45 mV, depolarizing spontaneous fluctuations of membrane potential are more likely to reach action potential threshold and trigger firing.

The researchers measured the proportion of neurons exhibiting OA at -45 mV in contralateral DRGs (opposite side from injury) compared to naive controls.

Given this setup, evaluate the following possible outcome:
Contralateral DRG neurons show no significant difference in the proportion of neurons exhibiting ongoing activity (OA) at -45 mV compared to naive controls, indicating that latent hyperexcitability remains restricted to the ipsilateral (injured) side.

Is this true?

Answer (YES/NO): NO